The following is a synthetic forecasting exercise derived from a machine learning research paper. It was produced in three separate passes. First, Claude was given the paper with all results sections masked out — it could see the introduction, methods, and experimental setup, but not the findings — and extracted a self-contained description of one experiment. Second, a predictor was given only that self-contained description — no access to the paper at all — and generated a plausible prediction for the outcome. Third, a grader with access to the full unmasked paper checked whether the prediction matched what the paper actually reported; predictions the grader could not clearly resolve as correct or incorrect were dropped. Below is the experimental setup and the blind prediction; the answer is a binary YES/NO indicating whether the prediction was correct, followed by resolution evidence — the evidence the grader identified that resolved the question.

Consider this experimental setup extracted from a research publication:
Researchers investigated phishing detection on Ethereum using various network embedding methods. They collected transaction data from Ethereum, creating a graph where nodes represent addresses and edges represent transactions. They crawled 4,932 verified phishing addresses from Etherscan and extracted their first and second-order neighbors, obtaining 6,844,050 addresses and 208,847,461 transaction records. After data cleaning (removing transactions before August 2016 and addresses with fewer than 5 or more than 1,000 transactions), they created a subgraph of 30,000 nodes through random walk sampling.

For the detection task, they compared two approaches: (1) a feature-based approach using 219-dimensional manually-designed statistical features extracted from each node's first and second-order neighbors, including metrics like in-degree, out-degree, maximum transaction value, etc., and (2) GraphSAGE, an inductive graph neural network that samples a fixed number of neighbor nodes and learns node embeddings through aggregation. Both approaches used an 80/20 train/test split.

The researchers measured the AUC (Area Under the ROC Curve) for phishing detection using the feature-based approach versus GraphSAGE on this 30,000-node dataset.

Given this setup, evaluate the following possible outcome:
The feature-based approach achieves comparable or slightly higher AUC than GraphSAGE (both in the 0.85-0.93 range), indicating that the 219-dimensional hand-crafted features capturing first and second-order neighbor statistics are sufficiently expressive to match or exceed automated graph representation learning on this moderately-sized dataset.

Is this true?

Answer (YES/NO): NO